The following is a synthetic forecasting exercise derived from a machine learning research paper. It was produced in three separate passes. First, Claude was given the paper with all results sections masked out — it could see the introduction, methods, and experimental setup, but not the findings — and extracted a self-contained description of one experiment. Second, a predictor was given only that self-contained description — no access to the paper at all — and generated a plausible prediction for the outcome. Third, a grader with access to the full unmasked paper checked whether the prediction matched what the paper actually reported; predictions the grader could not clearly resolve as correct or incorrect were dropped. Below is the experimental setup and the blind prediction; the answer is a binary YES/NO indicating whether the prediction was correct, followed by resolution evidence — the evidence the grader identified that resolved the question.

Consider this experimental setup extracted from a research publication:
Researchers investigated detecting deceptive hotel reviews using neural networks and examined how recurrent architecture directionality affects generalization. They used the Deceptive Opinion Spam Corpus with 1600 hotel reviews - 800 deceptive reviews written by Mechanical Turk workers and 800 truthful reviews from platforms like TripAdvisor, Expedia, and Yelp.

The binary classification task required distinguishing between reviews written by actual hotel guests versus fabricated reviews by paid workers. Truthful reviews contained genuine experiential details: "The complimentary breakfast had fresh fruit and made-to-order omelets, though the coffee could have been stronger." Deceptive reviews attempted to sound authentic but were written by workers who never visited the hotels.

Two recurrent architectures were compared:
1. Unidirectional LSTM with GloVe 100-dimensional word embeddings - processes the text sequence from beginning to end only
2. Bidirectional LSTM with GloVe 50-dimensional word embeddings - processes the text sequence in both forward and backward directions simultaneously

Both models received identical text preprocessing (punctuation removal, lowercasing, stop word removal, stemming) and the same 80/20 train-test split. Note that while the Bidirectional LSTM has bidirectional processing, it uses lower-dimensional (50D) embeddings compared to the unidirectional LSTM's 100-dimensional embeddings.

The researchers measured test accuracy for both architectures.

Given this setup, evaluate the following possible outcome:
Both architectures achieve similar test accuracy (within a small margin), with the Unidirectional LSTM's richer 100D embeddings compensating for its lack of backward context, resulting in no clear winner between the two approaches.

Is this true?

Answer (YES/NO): NO